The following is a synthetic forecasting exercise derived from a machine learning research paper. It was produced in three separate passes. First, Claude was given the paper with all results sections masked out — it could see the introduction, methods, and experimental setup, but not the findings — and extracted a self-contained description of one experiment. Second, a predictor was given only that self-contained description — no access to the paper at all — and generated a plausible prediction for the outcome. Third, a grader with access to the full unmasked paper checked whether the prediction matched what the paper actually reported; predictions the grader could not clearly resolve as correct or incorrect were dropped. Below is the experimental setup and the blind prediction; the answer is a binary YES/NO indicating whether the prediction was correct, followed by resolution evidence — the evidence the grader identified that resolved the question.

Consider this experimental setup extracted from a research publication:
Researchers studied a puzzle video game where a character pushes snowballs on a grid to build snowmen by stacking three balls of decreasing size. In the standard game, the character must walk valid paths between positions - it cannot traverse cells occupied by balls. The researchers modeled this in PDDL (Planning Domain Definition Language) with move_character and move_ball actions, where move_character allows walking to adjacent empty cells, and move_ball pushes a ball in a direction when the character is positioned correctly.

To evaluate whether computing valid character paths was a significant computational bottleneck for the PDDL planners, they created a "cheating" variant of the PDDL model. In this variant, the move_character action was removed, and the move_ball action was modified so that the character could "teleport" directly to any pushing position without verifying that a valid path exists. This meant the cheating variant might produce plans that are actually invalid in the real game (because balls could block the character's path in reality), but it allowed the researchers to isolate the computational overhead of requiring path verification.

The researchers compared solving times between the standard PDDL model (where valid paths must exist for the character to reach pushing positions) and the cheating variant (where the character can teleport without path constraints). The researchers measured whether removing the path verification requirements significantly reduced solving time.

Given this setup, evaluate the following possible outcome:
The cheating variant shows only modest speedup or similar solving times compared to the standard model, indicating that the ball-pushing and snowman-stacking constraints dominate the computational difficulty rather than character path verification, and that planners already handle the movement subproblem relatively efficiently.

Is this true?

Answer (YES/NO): YES